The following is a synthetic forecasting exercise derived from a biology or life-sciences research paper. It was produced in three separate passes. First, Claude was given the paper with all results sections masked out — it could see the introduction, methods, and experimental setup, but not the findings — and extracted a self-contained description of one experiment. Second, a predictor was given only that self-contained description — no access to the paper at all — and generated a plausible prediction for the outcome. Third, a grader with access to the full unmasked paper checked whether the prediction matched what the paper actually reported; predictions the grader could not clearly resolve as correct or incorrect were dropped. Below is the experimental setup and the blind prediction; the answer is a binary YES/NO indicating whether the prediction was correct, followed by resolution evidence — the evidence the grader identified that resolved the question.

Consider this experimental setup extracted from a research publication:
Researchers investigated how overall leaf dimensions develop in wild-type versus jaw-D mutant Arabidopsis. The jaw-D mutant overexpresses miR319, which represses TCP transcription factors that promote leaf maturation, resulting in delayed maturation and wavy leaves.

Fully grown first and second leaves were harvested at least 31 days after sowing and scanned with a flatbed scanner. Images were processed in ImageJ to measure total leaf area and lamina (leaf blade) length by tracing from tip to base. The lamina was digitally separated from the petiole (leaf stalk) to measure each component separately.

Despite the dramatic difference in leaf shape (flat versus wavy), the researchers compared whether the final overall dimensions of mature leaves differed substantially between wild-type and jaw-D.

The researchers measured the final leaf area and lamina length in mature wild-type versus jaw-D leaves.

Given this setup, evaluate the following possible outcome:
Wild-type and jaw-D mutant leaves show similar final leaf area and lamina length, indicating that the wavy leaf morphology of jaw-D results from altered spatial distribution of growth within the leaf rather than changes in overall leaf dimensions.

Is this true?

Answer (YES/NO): YES